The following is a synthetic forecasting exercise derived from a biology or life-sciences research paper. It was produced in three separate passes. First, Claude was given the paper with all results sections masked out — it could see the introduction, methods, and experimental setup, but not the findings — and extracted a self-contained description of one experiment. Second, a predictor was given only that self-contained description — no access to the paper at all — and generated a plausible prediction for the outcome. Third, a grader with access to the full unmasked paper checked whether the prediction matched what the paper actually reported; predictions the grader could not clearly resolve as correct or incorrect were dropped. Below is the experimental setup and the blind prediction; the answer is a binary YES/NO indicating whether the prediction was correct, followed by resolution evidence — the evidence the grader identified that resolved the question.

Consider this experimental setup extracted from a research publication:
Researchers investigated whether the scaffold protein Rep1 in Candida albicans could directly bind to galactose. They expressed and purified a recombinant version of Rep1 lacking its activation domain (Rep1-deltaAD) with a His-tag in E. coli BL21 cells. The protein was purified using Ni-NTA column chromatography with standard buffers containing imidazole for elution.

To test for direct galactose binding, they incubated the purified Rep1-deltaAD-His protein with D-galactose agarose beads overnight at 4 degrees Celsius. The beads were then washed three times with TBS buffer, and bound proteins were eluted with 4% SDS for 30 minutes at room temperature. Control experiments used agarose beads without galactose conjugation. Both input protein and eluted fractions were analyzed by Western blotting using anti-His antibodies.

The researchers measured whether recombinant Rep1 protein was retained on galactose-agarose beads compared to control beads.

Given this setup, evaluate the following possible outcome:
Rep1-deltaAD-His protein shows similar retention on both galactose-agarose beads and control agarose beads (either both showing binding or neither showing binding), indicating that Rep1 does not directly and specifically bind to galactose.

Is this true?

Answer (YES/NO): NO